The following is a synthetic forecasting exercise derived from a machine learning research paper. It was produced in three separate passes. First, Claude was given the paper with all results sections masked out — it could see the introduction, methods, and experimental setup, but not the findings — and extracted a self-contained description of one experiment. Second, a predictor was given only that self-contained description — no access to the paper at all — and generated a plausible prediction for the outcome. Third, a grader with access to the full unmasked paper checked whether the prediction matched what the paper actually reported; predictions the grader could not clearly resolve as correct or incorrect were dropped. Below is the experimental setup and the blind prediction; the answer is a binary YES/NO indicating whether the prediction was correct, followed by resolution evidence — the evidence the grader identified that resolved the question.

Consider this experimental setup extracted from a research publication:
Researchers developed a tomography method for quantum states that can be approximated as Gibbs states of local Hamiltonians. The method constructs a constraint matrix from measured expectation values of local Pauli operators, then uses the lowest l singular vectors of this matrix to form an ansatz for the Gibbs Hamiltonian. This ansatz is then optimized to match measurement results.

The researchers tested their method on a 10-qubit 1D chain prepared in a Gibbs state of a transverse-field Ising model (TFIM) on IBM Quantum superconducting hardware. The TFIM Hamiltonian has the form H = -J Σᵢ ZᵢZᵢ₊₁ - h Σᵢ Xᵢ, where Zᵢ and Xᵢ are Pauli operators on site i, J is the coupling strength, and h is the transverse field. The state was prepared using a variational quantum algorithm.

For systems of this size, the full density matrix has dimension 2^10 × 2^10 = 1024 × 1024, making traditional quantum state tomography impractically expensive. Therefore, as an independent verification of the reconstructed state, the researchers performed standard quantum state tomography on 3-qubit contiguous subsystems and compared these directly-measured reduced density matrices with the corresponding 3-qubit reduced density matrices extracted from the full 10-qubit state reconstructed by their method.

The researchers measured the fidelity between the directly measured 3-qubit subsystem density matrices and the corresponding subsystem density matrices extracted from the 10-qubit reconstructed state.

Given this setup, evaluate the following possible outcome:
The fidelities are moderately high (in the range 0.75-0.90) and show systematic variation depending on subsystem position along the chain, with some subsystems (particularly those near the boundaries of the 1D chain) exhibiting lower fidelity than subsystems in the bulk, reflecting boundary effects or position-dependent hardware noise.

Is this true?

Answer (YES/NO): NO